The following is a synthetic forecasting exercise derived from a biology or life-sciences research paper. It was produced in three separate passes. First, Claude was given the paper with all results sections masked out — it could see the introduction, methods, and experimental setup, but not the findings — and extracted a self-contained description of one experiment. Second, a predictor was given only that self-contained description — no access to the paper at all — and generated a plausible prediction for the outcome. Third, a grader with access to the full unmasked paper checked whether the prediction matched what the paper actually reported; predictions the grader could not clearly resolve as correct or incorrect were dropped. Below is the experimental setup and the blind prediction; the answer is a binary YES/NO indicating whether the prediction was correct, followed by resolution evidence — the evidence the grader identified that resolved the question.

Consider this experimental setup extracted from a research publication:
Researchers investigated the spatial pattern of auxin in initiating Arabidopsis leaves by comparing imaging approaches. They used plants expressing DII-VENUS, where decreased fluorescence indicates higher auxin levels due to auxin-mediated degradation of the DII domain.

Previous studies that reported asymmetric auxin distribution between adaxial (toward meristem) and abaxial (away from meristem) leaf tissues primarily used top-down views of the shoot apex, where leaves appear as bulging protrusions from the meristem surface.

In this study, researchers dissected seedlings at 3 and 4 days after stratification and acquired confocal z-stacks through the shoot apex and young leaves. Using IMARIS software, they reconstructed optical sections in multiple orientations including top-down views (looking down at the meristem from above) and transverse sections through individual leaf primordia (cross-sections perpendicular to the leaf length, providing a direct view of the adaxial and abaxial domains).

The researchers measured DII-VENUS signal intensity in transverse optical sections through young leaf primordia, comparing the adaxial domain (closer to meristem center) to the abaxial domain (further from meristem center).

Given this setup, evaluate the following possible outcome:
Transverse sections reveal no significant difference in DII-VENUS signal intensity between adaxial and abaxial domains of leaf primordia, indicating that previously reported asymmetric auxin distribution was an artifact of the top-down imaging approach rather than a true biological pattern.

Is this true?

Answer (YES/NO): NO